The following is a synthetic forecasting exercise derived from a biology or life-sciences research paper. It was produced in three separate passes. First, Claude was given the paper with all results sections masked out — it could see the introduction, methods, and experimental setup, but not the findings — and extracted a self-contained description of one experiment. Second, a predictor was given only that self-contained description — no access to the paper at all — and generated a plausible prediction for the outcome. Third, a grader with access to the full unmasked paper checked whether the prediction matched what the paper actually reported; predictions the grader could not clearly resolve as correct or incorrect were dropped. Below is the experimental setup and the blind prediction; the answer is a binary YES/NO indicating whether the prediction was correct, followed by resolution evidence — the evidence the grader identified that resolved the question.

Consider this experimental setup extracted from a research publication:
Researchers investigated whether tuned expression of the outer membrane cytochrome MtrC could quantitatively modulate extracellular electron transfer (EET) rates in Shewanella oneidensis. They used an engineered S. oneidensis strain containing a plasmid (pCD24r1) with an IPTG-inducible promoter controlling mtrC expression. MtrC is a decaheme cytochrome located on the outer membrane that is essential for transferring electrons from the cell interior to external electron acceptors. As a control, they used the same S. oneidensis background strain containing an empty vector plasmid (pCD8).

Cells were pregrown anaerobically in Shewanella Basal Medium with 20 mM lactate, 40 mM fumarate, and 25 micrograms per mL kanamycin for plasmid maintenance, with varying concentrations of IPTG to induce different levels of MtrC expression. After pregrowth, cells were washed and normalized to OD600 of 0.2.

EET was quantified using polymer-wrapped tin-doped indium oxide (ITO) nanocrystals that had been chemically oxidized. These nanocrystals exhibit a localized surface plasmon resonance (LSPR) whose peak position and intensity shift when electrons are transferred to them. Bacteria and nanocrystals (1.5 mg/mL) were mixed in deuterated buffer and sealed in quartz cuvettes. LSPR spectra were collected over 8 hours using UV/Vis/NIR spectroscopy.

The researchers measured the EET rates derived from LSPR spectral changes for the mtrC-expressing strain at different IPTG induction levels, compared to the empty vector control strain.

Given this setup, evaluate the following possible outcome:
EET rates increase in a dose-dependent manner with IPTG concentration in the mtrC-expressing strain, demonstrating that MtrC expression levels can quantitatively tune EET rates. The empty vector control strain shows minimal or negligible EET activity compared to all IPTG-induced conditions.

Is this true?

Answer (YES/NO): NO